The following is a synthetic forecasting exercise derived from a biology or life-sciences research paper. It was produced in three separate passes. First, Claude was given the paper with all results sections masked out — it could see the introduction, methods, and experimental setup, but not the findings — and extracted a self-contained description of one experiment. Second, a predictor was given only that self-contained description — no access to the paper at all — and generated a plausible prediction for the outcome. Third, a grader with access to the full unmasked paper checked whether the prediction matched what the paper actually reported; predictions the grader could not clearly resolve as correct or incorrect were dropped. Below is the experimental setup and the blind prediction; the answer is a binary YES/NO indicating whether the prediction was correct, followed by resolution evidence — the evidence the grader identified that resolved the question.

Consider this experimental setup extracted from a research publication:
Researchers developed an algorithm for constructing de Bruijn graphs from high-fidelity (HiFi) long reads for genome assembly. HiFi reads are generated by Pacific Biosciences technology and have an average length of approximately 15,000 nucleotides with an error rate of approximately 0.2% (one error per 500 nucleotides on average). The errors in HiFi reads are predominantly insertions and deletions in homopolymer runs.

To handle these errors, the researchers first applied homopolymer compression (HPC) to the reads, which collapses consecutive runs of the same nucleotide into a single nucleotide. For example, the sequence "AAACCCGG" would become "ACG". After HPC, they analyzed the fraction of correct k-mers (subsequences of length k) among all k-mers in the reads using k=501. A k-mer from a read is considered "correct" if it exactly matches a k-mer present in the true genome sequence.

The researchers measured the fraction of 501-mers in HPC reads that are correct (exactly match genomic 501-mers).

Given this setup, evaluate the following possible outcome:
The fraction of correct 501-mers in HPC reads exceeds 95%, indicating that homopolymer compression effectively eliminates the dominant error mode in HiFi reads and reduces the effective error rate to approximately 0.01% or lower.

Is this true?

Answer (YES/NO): NO